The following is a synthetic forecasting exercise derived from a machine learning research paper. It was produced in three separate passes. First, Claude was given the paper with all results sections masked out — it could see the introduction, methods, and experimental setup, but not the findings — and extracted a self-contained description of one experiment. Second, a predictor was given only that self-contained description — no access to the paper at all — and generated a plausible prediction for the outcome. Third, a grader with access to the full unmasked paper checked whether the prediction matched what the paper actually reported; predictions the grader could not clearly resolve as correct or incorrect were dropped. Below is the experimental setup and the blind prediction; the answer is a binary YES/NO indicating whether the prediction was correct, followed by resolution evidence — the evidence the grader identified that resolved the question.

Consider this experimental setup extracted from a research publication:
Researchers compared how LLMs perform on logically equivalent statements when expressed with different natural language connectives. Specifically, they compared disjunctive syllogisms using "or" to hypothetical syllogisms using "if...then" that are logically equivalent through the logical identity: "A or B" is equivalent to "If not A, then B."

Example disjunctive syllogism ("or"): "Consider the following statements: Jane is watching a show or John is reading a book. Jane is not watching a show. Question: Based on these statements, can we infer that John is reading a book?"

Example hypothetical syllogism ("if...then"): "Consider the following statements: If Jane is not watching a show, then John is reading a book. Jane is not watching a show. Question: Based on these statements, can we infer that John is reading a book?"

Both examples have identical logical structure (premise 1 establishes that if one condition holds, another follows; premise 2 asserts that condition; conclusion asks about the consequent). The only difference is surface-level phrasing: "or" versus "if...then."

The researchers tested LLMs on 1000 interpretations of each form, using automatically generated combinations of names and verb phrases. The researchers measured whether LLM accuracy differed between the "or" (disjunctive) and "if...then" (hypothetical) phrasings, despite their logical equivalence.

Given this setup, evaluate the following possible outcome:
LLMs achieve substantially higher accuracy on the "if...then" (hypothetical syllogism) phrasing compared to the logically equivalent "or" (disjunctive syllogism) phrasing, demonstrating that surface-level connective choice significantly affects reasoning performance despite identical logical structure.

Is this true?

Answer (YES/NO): YES